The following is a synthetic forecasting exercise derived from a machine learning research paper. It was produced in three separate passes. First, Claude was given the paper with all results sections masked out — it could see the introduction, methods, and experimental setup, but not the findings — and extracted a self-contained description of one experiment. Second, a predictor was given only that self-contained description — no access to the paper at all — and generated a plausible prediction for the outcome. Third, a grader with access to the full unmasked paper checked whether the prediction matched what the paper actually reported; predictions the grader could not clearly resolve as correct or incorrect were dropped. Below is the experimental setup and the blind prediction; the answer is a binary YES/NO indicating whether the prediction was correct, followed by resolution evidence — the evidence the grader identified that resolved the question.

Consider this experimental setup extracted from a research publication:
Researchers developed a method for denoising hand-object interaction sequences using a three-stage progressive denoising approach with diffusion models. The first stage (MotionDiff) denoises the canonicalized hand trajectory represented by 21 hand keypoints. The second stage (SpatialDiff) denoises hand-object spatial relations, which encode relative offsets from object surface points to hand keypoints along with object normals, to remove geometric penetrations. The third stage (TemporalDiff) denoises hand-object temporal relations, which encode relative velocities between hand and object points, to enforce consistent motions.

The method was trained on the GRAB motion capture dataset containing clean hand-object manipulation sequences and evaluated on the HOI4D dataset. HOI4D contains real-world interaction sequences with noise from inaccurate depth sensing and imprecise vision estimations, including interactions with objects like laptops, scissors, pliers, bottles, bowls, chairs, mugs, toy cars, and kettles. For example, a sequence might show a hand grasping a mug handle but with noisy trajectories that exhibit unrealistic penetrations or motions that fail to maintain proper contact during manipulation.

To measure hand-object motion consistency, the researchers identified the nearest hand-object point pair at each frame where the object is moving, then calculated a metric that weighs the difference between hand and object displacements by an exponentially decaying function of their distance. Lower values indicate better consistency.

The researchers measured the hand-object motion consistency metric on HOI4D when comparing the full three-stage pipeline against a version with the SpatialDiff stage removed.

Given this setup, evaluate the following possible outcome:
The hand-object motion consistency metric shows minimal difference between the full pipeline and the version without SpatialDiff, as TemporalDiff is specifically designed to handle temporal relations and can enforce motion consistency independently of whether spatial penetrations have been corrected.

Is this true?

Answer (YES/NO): NO